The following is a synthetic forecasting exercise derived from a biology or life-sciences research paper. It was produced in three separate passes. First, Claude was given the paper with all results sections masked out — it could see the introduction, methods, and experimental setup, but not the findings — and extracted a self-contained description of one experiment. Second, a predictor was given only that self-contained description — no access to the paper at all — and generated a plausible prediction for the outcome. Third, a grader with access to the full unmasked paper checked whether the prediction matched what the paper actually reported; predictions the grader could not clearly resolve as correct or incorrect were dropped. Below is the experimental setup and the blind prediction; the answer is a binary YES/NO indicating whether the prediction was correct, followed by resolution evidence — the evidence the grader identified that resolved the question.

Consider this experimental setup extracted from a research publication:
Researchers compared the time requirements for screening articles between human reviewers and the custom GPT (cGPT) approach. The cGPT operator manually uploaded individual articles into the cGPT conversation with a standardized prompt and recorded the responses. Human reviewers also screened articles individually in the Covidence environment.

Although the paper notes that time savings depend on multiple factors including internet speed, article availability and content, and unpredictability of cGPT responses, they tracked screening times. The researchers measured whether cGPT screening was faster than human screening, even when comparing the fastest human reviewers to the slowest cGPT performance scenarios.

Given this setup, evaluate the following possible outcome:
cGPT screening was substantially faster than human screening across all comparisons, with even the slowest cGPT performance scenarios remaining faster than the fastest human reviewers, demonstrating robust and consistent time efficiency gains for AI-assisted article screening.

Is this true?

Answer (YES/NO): YES